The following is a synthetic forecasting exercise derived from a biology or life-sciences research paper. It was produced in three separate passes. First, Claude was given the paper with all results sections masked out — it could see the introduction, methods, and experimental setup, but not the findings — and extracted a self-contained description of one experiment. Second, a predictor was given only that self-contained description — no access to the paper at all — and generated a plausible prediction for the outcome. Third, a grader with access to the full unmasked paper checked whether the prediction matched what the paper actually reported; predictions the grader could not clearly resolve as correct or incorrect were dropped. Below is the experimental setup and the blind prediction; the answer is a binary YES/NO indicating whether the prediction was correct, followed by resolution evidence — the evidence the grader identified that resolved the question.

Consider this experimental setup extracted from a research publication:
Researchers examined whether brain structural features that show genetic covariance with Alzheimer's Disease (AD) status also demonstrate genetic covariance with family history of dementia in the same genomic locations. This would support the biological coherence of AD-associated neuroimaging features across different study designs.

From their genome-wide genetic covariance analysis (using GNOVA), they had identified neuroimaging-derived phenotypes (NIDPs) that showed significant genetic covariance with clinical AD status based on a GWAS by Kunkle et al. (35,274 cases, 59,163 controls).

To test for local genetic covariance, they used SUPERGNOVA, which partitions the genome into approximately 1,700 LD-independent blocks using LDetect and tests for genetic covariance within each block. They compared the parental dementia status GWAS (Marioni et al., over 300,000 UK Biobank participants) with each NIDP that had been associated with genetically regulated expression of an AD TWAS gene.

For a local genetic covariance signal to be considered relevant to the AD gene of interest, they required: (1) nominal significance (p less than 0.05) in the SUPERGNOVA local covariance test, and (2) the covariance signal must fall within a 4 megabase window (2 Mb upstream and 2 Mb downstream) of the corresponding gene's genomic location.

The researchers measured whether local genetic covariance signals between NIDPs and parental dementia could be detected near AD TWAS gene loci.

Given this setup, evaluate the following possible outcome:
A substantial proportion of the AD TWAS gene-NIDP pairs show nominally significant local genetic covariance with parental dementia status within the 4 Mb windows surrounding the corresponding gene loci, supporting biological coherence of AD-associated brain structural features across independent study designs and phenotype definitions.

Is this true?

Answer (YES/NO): NO